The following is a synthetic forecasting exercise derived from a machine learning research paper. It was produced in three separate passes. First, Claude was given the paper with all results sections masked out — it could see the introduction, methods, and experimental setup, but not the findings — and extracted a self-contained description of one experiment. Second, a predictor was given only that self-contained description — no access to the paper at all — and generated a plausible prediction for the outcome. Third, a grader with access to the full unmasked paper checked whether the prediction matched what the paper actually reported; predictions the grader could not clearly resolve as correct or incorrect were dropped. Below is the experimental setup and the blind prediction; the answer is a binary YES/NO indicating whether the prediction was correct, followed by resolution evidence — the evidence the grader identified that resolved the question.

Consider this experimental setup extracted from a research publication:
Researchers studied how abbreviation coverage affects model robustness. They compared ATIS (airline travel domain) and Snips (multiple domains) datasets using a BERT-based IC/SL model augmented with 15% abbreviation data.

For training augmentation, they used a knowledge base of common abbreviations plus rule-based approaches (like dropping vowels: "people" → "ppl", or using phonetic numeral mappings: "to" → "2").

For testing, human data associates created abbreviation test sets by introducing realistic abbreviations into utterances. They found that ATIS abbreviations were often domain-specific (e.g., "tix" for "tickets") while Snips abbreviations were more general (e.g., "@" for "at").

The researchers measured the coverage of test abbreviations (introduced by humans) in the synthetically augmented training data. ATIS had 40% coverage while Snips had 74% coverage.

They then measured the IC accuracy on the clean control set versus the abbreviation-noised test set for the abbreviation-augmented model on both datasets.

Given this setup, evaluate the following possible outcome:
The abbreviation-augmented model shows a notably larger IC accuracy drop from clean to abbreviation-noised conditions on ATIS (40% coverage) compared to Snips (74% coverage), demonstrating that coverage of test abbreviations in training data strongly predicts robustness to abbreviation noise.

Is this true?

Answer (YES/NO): YES